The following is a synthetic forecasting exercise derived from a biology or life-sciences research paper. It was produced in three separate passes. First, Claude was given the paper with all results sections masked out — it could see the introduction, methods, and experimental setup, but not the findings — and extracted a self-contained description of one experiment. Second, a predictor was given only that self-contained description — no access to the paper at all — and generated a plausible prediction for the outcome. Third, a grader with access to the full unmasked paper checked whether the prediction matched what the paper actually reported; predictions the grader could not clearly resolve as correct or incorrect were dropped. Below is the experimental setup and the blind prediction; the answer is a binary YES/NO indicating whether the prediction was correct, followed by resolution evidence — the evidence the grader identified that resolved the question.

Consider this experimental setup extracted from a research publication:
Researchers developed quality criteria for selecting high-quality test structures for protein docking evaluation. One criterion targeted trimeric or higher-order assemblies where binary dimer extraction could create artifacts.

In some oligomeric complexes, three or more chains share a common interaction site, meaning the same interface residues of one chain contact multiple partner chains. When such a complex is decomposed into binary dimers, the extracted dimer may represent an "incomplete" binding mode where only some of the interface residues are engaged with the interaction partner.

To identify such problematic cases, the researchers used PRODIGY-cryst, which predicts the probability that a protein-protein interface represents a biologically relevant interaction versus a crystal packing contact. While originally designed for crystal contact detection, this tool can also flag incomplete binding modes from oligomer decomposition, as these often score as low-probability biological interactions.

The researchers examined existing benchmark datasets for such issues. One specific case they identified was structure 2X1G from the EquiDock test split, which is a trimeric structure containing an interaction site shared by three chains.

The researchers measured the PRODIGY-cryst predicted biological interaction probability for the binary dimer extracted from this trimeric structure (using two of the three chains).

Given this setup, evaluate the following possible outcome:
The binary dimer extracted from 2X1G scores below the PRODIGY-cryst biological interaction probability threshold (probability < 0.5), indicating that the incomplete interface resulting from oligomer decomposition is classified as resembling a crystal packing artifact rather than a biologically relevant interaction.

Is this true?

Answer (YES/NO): YES